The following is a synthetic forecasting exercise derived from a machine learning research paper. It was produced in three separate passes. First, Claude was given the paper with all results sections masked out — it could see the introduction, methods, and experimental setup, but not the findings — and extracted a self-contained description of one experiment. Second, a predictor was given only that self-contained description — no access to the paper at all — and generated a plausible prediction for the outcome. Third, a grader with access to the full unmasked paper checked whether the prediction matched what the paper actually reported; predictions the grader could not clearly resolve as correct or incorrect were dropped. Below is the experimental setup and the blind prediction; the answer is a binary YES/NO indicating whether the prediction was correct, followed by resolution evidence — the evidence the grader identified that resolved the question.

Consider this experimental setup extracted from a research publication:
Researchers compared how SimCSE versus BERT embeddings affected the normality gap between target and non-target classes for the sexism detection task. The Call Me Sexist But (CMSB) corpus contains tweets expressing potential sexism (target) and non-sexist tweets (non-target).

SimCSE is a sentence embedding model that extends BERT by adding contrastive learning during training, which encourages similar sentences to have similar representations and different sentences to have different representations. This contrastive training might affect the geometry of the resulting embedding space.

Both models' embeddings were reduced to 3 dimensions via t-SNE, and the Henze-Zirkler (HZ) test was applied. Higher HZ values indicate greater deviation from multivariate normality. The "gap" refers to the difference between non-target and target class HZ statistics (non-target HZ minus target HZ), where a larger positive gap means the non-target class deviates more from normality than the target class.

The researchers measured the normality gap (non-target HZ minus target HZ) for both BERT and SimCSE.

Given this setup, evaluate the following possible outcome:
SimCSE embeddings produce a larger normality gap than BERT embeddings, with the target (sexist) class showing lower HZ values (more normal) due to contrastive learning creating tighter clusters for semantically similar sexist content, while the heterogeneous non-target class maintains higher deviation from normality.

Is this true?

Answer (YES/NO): NO